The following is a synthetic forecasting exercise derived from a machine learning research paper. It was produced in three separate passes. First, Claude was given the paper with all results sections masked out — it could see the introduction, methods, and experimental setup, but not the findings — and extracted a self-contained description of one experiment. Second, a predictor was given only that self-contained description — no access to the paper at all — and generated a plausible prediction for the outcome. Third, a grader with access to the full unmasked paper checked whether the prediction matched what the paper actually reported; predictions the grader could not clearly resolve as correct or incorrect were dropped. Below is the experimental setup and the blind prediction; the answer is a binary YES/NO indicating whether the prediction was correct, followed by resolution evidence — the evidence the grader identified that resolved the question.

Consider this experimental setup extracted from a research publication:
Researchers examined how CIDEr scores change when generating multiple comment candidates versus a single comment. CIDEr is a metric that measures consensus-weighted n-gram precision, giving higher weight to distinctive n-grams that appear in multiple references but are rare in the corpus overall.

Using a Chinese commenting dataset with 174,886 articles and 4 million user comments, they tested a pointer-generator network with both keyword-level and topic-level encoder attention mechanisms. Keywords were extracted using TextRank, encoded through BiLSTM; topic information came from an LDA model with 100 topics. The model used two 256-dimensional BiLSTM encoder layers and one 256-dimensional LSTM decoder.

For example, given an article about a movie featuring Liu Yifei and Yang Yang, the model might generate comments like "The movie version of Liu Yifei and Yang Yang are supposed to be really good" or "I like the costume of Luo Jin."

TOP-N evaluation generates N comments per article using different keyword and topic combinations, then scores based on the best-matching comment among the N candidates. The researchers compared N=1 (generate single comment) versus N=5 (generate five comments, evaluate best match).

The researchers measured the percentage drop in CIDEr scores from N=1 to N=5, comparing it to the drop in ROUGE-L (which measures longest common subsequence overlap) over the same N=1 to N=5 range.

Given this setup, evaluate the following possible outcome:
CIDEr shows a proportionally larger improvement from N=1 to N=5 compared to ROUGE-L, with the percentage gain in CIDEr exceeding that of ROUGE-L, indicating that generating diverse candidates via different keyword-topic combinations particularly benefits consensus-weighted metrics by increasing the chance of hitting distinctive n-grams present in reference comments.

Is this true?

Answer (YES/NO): NO